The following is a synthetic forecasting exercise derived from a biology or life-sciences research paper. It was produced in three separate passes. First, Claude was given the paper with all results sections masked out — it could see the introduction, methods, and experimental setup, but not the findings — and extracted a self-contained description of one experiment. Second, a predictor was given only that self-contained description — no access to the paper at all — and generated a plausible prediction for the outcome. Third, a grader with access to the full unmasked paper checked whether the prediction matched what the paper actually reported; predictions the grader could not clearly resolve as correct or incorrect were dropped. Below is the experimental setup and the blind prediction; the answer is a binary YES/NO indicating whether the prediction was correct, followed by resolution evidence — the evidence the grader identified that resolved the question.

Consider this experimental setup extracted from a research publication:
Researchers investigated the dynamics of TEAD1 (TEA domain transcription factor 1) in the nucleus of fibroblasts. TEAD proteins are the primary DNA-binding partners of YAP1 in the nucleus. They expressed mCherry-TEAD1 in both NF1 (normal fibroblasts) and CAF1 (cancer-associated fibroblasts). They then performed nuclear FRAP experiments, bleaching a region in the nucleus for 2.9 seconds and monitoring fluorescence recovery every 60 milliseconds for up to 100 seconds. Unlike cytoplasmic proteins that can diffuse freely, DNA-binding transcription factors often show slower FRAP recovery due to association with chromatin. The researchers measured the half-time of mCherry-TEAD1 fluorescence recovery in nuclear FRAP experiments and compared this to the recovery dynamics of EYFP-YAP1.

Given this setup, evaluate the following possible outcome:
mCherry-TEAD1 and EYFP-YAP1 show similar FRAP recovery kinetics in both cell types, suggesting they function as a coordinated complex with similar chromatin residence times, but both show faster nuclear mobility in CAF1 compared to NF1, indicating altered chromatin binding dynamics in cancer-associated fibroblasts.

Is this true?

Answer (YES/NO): NO